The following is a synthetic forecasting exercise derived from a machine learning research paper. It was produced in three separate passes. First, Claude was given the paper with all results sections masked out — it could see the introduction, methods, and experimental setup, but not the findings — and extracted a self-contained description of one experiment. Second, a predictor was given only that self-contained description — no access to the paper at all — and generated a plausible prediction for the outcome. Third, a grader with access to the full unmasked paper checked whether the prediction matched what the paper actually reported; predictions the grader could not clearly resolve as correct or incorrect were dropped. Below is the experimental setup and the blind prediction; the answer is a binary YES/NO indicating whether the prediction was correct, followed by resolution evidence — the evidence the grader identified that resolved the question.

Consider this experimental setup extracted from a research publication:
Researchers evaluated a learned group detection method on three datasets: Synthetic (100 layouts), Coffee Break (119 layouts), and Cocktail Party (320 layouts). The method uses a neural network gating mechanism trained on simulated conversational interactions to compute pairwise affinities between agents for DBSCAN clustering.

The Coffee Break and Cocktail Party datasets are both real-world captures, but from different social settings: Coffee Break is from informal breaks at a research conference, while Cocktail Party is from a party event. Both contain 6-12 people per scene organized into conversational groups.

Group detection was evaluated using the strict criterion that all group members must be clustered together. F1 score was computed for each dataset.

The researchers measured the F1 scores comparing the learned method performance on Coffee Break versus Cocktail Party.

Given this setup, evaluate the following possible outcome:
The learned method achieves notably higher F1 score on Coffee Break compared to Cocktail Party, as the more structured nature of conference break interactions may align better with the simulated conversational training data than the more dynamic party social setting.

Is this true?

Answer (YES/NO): NO